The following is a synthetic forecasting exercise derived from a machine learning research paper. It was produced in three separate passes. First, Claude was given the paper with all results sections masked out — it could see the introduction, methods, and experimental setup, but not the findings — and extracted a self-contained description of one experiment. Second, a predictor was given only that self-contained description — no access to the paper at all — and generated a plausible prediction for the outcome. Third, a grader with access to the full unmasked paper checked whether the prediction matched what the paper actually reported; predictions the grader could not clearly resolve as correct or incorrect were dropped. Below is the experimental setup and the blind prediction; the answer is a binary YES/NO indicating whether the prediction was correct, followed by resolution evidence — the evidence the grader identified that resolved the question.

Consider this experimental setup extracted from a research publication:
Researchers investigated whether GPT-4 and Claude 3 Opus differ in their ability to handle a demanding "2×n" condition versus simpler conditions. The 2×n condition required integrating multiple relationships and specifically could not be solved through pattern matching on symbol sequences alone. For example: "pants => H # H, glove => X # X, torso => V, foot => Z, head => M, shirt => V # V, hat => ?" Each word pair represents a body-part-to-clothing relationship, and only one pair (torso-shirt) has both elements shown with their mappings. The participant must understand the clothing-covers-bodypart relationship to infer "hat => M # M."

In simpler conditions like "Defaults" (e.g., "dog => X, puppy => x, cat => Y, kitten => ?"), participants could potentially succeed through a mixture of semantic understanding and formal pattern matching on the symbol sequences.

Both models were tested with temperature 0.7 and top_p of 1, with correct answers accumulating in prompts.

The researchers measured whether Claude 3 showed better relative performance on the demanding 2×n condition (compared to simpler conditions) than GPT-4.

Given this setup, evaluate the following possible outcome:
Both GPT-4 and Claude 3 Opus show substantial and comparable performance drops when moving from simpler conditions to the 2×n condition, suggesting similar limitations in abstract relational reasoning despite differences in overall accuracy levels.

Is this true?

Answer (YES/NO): NO